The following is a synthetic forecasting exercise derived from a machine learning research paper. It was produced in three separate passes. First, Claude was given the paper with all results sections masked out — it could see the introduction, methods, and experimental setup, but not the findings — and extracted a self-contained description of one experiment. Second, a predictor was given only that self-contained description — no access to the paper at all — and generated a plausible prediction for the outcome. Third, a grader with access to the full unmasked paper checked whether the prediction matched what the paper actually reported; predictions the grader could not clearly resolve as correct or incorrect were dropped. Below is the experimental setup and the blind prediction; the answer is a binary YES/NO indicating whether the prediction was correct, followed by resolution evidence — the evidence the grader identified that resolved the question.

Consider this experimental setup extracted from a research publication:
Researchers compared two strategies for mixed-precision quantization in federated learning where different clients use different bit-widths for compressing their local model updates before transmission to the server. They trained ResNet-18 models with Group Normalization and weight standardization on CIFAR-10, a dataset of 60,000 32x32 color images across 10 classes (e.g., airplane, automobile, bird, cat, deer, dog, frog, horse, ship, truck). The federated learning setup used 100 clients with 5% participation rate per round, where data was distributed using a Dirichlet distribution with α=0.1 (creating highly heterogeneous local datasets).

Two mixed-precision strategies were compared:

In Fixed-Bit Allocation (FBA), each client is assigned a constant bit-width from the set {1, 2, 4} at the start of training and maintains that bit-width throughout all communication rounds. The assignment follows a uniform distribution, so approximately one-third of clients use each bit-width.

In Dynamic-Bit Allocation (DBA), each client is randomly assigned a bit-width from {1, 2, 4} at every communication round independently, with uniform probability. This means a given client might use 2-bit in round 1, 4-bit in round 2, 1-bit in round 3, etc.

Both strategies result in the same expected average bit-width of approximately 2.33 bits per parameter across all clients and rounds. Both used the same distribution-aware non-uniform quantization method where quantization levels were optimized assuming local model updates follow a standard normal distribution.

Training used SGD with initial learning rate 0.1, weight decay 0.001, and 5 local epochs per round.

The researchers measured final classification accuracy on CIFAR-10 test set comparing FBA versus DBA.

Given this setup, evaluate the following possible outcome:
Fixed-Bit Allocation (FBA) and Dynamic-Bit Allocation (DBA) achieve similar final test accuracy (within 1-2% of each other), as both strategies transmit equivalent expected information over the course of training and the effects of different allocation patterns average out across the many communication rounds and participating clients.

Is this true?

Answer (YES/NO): YES